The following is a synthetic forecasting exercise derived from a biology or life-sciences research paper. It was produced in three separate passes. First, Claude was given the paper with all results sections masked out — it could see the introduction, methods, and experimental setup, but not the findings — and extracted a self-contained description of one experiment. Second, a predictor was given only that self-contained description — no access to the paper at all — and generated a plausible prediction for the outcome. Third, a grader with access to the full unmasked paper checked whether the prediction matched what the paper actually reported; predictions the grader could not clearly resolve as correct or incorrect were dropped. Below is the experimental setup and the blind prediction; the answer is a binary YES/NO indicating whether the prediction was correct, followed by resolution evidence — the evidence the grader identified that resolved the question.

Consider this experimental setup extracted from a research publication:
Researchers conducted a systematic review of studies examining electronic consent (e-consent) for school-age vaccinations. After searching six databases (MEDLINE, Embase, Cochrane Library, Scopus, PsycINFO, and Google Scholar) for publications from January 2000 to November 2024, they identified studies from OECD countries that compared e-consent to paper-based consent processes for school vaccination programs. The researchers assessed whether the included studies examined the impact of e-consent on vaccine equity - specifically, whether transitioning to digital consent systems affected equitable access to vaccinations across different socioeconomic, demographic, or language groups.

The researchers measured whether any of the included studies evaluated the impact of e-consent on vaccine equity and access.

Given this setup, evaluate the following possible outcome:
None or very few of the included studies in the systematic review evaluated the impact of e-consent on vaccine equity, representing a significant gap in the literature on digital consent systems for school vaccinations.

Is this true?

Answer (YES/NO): YES